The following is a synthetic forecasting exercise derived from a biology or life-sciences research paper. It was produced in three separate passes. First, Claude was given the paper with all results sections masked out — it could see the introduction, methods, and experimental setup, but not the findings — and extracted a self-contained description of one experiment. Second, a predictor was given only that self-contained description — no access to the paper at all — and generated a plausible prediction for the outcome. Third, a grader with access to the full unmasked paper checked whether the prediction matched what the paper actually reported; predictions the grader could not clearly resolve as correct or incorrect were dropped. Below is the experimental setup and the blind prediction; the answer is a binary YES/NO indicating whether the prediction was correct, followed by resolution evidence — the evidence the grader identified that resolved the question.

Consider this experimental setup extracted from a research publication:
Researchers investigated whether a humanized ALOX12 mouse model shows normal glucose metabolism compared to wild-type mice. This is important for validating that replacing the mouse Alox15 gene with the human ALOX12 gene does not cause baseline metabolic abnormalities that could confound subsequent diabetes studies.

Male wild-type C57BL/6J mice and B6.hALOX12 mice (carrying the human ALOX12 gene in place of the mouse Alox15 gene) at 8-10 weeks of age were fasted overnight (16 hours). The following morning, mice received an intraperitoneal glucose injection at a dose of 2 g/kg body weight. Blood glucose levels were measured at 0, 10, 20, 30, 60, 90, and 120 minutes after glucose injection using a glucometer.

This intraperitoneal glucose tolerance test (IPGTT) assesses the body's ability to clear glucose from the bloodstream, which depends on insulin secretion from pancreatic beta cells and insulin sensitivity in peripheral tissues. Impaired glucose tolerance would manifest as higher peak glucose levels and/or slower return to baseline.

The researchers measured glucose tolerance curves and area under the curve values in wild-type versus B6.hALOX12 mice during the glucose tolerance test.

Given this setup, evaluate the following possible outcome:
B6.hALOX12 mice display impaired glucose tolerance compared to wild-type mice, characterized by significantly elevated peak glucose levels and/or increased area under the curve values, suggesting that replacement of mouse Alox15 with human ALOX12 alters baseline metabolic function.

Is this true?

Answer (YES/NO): NO